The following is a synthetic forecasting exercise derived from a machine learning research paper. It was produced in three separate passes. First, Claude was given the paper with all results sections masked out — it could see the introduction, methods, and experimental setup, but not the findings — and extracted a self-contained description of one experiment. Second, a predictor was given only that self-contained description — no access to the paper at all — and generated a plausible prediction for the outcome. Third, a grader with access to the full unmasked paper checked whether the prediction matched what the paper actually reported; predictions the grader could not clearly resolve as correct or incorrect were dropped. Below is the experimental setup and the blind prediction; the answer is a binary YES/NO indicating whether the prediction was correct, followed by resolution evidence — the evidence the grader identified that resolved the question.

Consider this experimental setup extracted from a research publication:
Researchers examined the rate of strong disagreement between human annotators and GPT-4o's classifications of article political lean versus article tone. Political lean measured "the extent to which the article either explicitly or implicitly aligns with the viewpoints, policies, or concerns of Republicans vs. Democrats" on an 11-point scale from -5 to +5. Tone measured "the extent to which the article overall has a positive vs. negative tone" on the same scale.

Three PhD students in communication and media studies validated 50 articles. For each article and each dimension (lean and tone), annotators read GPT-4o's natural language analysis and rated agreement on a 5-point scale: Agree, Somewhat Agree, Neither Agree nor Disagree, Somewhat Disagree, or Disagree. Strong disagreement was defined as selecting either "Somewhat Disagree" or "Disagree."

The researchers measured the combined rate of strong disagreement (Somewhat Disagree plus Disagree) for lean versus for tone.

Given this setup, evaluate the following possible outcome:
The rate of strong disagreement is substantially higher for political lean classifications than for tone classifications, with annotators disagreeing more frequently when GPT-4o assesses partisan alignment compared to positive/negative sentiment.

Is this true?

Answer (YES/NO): YES